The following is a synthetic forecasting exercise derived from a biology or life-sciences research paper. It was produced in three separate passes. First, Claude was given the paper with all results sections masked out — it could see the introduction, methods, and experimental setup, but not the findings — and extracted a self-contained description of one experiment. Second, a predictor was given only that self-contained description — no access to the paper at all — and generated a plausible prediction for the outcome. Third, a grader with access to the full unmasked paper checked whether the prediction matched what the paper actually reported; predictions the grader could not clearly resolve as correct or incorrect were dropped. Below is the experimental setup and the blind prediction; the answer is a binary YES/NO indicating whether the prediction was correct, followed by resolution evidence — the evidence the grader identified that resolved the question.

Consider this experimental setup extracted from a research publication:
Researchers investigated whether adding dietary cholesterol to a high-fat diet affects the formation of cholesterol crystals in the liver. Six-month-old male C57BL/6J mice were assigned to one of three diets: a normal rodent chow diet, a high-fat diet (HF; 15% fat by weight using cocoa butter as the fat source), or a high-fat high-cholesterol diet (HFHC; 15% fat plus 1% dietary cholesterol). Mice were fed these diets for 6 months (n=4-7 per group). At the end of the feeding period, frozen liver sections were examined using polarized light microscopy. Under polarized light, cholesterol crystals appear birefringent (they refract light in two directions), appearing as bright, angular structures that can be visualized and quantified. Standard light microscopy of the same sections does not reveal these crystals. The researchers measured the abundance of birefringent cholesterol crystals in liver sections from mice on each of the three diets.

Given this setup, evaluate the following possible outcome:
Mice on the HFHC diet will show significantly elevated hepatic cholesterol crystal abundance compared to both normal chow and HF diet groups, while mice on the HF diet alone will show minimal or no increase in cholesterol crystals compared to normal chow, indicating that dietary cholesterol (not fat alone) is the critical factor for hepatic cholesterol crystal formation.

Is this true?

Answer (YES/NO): YES